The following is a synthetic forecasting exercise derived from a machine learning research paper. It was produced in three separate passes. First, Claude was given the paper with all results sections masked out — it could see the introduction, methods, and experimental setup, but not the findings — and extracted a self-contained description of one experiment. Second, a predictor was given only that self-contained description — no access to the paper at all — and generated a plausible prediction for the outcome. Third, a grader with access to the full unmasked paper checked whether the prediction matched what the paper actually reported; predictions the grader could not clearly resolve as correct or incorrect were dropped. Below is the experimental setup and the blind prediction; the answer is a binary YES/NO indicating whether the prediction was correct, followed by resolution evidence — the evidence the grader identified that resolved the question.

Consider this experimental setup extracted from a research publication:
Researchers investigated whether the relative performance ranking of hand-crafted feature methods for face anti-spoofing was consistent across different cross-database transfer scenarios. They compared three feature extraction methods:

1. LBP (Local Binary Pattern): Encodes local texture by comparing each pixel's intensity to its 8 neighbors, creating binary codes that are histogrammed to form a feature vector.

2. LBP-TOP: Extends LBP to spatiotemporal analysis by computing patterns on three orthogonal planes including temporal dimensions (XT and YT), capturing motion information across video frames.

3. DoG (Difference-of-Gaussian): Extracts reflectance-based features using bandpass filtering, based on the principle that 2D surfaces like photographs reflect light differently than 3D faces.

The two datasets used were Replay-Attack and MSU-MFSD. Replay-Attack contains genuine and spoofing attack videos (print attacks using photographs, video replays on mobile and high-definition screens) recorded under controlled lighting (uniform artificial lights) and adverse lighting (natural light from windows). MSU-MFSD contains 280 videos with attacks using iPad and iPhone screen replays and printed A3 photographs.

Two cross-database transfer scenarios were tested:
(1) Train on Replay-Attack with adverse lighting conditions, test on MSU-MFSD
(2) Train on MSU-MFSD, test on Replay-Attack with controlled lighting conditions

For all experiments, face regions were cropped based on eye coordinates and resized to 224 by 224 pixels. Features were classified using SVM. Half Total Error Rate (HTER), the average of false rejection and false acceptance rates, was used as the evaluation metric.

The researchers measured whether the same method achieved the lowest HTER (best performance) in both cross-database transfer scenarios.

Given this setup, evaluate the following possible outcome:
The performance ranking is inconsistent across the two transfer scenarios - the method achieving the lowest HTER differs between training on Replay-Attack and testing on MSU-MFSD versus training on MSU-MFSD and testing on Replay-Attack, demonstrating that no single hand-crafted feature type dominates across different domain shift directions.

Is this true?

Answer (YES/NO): YES